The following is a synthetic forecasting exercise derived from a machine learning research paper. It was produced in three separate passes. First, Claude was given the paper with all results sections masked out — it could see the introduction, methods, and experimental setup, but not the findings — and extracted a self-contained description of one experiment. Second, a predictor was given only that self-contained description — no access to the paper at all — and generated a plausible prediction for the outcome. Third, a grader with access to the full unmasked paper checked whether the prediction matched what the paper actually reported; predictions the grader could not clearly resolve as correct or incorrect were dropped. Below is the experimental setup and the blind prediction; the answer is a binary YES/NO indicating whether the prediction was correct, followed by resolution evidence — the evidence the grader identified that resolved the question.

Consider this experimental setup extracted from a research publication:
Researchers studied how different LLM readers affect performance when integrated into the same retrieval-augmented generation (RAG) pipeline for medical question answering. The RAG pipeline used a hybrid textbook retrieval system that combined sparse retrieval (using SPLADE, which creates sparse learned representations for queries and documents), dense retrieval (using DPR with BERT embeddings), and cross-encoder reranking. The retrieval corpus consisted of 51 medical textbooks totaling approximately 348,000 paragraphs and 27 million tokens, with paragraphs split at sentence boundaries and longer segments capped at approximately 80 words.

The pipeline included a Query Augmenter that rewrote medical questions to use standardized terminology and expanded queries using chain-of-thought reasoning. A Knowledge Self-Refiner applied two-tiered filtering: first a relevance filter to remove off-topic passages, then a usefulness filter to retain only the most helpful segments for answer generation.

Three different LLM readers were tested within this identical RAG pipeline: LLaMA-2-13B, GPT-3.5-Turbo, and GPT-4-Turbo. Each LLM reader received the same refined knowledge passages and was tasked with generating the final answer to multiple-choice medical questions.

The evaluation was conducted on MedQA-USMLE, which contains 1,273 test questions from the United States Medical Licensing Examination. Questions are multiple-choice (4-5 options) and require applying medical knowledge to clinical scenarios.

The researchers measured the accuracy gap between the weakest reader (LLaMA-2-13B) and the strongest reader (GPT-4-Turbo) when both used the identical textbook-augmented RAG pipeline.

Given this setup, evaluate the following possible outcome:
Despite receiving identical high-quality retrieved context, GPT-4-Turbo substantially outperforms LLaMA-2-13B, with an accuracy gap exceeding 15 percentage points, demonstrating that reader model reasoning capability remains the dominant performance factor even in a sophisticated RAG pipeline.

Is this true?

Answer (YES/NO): YES